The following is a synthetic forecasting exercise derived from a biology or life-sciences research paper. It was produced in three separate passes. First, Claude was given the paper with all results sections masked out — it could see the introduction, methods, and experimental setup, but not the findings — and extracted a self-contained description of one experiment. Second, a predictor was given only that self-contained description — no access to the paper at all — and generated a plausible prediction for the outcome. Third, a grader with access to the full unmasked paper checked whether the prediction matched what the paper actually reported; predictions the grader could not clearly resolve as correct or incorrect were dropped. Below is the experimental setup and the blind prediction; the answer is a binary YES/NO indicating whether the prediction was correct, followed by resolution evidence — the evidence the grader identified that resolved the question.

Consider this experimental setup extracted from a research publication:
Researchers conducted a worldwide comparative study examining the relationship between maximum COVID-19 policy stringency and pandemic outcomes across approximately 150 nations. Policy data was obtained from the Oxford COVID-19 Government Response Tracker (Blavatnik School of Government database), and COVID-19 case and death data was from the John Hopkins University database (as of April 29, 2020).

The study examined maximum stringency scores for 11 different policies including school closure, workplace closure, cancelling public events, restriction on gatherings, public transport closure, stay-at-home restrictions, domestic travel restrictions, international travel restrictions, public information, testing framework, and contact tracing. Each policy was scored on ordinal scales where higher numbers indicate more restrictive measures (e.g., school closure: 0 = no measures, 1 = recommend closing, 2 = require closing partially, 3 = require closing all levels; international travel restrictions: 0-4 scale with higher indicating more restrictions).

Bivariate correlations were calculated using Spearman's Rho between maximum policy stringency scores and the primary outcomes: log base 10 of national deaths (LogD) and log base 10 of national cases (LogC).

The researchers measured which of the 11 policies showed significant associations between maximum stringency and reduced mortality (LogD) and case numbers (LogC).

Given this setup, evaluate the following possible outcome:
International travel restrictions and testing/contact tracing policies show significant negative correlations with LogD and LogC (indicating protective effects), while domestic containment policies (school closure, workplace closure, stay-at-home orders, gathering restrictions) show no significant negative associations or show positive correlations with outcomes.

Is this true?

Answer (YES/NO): NO